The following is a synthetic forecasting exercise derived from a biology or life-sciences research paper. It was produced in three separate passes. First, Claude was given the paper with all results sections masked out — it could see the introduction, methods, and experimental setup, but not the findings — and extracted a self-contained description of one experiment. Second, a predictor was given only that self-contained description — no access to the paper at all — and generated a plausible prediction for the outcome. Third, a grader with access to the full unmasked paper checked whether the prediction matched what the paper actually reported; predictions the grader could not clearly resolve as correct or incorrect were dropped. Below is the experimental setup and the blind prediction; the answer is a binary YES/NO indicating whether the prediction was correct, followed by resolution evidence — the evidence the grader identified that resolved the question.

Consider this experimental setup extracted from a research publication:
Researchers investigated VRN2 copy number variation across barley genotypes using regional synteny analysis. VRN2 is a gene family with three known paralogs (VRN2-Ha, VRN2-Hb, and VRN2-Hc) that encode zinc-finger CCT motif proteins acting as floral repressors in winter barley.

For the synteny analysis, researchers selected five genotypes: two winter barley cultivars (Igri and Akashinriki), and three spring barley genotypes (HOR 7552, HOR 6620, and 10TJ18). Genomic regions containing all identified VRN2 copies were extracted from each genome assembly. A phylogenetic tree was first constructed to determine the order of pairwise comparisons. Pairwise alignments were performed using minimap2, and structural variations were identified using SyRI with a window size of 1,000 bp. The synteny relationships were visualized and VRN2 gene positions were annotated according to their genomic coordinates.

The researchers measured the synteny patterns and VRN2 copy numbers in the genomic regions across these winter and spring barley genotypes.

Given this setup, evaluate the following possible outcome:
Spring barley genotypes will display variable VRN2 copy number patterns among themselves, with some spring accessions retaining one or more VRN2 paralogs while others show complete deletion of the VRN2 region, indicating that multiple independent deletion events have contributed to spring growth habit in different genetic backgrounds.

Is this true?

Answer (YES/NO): NO